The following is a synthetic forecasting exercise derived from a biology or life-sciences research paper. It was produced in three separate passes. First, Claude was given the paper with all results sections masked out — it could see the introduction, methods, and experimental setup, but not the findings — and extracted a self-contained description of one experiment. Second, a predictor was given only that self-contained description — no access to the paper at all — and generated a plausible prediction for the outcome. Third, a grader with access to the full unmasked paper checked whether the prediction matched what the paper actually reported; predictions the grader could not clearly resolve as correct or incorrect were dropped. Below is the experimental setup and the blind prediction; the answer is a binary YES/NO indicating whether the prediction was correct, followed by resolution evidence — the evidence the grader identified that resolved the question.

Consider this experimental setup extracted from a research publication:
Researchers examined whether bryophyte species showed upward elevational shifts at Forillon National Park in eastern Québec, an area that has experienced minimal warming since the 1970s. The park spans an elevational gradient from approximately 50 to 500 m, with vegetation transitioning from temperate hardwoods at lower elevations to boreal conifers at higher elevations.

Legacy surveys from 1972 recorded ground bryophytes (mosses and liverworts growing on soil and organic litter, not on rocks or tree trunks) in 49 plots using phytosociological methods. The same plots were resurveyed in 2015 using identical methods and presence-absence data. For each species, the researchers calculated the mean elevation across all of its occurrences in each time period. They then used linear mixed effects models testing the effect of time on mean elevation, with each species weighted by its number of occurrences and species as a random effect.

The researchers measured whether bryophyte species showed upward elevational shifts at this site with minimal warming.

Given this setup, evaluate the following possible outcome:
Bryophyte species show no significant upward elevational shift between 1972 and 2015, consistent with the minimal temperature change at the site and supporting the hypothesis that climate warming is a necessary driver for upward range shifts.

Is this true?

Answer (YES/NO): YES